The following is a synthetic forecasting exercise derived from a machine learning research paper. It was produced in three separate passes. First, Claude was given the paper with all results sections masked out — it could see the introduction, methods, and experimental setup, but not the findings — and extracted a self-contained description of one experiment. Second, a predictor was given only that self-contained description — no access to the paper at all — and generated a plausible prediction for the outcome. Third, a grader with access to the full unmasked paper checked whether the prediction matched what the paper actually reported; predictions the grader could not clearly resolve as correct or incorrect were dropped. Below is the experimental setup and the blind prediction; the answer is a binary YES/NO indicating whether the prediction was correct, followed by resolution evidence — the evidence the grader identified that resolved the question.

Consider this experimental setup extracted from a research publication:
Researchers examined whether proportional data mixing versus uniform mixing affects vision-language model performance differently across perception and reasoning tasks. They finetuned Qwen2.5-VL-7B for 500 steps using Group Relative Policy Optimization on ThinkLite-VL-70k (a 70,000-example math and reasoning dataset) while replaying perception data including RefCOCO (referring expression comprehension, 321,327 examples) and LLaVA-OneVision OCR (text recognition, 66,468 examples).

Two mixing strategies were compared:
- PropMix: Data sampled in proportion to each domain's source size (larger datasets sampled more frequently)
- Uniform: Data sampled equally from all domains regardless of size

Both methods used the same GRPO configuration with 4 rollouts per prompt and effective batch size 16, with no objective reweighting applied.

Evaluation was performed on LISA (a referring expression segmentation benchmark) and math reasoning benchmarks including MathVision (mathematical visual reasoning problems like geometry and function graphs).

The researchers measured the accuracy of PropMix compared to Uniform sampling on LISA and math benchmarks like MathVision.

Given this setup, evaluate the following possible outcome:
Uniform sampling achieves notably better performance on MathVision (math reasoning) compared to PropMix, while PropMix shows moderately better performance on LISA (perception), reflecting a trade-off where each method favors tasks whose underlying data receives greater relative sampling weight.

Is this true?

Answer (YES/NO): YES